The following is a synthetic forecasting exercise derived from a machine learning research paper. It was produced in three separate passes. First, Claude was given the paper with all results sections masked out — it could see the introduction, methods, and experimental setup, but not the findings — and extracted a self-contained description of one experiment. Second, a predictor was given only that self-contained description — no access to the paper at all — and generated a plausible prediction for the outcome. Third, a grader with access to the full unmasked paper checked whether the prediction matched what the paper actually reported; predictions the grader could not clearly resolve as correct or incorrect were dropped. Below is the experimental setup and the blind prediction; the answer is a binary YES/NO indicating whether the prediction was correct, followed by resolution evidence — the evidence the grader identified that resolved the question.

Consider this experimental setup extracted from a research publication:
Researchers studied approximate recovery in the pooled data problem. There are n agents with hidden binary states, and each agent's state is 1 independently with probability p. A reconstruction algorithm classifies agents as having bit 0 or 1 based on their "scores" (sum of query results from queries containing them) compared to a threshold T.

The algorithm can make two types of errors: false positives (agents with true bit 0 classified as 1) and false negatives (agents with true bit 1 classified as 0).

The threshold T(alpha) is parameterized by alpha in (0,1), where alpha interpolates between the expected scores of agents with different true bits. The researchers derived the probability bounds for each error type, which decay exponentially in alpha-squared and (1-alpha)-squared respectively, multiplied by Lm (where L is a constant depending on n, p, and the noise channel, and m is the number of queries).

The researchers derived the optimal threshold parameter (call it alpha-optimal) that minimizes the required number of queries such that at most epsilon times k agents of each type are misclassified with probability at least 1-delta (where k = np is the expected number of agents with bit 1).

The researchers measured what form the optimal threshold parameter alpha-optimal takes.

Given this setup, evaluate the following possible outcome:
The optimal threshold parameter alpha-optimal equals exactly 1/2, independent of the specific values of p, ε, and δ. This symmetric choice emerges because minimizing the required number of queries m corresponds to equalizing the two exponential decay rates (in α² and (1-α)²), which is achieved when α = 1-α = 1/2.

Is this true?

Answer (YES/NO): NO